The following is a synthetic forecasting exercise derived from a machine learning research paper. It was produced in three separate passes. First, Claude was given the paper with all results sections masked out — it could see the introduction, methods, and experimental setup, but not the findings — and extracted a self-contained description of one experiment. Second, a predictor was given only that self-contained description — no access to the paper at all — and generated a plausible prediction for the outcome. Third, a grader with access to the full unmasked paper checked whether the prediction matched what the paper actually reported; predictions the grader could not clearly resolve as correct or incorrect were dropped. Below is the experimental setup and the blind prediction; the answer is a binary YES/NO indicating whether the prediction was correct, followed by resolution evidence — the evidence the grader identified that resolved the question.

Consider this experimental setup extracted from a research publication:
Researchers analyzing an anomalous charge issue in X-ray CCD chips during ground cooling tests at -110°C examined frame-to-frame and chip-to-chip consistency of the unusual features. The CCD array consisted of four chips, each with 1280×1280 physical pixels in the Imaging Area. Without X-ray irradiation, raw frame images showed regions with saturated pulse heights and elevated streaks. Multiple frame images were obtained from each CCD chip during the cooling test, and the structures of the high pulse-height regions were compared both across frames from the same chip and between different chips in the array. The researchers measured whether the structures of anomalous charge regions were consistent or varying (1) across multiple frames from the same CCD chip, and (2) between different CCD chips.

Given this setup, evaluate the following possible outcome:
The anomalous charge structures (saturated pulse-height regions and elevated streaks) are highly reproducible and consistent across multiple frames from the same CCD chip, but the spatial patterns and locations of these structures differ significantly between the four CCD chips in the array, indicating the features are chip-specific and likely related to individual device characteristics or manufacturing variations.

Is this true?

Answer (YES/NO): NO